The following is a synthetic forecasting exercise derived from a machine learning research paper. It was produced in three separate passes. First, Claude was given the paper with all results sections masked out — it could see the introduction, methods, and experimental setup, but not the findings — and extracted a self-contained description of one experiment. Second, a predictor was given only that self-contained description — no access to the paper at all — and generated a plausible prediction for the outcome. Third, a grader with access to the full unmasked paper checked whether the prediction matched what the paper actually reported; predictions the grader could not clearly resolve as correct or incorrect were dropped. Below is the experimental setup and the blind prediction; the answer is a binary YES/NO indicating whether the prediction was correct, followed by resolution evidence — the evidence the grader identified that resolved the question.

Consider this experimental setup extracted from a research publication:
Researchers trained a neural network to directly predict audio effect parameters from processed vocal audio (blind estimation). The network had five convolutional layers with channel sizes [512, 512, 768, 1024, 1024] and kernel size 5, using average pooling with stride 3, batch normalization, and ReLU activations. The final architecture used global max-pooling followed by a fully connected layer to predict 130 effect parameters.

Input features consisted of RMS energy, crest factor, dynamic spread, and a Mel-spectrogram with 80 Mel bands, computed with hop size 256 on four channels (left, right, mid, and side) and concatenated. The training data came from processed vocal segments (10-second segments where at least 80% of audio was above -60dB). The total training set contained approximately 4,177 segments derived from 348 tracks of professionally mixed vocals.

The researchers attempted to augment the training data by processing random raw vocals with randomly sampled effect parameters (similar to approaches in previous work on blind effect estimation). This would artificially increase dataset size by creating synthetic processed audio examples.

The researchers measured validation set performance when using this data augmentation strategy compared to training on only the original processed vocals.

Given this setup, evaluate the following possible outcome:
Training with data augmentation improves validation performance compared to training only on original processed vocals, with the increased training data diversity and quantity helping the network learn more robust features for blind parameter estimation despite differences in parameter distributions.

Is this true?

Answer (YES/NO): NO